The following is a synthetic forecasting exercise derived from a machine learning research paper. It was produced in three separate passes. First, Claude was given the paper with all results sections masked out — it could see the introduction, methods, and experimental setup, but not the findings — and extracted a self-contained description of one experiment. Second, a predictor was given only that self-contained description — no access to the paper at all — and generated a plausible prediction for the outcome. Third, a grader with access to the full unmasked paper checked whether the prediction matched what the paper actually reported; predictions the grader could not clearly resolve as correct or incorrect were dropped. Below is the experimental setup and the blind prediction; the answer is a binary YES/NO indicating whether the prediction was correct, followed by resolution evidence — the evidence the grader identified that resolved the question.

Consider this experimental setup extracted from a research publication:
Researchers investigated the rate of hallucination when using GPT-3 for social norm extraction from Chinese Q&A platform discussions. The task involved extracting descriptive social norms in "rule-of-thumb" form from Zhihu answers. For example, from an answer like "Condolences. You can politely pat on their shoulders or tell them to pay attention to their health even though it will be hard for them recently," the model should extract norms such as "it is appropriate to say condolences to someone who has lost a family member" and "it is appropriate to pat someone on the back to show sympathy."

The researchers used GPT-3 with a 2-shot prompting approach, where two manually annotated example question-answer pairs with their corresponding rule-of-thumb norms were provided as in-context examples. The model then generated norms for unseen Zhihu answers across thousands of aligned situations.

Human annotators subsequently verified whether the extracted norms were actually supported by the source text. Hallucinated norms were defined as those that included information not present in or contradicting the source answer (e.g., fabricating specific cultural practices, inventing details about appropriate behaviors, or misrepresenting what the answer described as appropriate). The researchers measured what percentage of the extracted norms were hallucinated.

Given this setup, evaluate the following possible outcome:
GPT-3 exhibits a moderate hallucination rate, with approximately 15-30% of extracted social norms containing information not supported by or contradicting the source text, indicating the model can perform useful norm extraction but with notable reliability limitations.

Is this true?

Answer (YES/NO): NO